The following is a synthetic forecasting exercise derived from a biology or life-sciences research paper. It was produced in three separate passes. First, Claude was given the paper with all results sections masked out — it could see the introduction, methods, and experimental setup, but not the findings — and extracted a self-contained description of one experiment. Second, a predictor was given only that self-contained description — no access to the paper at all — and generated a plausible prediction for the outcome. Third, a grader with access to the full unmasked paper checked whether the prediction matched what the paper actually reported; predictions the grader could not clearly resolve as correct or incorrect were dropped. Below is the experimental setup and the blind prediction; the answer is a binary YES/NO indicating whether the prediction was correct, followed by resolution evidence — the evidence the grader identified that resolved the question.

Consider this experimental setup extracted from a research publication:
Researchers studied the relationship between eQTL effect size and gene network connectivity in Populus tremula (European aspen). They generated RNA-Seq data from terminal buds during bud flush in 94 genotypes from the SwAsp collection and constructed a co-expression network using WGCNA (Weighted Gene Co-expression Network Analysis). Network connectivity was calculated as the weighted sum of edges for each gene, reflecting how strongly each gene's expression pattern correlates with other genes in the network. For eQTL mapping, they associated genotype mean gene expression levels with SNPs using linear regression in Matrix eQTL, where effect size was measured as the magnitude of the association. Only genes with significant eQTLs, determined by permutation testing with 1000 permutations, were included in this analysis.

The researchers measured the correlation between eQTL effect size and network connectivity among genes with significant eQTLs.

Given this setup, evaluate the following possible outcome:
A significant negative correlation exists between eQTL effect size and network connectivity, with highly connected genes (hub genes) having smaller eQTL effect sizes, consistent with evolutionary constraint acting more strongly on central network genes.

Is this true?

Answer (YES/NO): YES